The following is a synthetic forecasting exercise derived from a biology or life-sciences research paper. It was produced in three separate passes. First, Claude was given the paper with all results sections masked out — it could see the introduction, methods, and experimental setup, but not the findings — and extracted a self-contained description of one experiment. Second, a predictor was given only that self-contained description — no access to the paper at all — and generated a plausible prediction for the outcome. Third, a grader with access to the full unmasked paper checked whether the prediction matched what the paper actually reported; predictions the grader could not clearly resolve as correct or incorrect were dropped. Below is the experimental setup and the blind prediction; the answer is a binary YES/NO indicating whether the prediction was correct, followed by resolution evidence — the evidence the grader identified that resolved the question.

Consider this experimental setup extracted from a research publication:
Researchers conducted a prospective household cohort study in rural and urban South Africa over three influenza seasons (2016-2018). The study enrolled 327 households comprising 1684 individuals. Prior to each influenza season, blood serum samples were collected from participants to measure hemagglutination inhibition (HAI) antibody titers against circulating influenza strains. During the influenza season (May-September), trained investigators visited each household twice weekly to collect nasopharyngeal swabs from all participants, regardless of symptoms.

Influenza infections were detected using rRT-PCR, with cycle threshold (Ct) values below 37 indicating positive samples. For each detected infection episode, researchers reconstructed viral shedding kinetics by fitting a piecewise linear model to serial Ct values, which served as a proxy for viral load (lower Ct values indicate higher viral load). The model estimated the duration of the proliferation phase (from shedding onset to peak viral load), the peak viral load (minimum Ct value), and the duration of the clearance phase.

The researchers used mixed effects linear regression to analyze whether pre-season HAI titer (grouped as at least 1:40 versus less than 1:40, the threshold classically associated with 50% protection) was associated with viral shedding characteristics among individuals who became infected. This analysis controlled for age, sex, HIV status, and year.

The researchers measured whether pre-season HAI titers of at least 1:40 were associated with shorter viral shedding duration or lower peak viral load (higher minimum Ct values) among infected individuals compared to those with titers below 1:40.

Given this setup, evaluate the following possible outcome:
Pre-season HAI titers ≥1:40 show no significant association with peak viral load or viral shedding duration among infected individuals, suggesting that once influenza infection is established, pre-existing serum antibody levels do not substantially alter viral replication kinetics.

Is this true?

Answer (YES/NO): NO